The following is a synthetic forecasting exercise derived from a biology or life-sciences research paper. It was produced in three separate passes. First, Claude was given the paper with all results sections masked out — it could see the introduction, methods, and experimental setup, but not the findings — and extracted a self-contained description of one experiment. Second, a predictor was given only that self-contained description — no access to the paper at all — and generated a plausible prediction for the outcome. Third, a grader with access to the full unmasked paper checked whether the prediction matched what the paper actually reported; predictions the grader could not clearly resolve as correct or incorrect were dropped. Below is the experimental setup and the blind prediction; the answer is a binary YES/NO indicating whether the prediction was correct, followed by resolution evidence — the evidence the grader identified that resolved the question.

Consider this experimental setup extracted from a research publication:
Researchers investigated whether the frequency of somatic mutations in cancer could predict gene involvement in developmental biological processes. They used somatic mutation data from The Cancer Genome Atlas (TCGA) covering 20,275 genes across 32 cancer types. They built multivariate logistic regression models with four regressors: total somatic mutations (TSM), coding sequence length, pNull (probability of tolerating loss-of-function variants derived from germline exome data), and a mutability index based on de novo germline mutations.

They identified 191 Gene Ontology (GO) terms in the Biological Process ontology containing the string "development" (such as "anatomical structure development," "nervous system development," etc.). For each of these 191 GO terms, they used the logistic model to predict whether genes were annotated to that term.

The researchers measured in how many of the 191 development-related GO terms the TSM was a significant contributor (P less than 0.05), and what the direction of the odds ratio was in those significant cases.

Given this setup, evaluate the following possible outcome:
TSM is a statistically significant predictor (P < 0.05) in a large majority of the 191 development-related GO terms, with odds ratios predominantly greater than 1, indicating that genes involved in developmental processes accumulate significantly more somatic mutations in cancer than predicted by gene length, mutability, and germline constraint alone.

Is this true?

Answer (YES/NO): YES